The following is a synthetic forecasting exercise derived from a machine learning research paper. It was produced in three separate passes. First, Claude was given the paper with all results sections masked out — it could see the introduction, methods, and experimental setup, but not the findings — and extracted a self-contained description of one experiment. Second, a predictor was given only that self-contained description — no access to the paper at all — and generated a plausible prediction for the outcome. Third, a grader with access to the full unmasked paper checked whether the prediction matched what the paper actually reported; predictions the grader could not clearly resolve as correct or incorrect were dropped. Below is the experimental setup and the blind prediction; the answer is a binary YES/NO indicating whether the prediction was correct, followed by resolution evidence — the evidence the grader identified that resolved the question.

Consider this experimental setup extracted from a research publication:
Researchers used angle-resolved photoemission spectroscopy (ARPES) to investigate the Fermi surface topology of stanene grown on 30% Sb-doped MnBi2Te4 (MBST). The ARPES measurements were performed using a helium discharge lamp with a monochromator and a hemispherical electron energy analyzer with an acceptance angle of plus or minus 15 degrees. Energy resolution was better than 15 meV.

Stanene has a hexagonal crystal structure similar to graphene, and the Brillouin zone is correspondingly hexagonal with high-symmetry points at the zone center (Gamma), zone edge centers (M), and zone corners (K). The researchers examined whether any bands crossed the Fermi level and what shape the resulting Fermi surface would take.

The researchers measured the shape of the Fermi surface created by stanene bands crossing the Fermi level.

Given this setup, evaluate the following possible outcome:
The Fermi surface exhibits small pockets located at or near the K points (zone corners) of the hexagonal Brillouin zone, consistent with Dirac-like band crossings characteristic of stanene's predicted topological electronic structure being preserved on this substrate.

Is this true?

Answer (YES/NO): NO